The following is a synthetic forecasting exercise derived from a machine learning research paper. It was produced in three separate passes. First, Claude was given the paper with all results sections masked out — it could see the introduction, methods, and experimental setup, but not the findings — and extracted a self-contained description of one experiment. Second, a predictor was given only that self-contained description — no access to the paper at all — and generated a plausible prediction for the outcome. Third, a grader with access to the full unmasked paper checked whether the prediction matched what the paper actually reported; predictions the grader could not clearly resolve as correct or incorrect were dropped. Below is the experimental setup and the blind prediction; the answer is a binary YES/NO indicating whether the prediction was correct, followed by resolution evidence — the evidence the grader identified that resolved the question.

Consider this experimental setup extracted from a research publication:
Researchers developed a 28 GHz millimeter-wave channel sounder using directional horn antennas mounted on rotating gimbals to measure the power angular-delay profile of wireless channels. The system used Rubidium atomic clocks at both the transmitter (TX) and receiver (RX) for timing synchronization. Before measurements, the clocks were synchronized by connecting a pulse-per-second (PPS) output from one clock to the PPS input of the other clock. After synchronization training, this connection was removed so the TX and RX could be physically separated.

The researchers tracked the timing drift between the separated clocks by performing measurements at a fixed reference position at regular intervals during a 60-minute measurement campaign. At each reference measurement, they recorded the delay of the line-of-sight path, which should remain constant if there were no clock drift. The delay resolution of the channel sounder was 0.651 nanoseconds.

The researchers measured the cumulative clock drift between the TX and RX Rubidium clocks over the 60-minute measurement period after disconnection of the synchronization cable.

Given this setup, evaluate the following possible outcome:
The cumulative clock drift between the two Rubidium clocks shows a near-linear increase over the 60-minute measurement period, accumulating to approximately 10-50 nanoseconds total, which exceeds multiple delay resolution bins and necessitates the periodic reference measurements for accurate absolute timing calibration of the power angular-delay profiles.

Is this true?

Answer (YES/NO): YES